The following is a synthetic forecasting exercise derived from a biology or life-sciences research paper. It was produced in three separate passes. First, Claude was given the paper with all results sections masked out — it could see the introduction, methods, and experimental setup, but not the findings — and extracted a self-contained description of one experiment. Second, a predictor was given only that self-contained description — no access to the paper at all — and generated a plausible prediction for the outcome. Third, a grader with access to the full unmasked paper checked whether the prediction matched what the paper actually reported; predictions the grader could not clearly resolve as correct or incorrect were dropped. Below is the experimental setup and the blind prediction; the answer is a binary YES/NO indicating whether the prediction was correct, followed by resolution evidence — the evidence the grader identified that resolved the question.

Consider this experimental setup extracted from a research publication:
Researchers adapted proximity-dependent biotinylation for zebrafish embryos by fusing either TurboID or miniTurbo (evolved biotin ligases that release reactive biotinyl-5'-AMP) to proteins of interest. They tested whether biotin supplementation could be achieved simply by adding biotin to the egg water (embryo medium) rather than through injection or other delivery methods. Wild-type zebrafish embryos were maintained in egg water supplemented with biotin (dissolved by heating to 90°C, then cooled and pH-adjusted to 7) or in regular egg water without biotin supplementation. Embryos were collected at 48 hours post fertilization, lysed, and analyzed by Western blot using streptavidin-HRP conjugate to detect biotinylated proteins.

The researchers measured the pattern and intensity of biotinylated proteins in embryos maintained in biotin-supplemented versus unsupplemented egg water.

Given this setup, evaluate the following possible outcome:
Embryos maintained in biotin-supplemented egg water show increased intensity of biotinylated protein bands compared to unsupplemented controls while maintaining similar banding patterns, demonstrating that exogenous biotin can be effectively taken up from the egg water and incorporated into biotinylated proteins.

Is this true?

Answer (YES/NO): YES